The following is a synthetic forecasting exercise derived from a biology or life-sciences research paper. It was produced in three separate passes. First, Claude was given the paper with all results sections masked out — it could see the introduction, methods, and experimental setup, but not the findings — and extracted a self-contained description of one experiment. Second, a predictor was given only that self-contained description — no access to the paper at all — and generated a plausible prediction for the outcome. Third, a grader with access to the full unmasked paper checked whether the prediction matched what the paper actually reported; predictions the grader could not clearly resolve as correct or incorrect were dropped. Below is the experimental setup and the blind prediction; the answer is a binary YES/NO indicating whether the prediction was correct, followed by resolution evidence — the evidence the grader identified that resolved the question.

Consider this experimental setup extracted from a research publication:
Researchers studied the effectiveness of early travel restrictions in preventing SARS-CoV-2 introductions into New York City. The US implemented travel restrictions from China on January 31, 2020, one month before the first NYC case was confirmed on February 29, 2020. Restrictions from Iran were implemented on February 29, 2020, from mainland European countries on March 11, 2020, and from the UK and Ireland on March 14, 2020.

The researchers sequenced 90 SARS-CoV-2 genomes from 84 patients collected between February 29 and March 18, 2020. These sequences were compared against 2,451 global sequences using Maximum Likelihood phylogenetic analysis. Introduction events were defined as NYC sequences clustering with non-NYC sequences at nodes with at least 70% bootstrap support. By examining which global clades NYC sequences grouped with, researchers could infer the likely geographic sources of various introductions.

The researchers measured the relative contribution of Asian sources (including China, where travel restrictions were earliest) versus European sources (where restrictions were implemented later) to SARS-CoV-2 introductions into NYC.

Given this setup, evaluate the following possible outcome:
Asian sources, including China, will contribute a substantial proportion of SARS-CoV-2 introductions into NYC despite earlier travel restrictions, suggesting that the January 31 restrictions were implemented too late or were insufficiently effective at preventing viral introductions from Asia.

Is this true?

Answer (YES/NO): NO